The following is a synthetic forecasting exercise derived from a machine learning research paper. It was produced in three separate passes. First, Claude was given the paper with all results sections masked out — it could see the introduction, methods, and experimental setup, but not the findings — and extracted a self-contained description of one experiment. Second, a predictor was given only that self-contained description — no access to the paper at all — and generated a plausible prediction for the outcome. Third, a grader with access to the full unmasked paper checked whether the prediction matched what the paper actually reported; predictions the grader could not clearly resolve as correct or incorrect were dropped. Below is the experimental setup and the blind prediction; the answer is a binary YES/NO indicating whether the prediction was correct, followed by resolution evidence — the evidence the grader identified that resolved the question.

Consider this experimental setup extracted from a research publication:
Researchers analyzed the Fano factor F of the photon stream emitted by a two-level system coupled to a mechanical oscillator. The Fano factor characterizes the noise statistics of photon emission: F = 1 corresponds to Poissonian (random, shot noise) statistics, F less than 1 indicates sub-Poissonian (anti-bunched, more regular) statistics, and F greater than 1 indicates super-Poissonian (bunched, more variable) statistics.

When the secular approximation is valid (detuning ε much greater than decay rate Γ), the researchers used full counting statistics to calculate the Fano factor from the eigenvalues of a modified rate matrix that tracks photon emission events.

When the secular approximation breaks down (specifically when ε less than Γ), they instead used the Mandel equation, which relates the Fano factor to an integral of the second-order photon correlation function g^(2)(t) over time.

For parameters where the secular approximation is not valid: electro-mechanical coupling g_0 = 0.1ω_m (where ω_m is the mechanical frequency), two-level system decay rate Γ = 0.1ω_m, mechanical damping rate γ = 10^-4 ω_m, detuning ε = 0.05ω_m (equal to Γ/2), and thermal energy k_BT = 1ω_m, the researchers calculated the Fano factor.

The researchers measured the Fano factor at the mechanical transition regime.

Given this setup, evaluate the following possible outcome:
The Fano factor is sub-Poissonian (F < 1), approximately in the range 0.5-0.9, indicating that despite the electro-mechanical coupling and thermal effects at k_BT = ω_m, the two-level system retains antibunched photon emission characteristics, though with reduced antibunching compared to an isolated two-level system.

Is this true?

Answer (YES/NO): NO